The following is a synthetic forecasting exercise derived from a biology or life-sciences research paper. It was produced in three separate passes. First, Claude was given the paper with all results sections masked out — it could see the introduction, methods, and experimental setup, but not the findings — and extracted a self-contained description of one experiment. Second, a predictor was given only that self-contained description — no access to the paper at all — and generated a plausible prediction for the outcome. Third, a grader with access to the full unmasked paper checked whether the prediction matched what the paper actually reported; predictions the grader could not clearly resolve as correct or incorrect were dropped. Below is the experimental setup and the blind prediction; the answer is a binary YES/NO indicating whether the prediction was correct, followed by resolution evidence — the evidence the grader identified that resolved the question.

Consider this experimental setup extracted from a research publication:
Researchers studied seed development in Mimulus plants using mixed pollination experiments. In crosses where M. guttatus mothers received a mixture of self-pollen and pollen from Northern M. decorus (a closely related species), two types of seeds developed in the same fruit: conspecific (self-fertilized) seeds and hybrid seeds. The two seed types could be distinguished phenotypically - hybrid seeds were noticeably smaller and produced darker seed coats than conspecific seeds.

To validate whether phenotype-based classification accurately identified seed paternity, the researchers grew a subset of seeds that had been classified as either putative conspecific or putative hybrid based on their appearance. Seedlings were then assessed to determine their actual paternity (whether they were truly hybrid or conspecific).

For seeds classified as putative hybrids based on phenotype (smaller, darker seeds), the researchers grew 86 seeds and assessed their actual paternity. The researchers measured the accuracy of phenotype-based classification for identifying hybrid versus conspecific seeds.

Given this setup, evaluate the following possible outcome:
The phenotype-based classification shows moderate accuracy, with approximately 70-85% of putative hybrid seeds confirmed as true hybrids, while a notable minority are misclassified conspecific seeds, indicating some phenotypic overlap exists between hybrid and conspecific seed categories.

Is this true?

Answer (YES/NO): NO